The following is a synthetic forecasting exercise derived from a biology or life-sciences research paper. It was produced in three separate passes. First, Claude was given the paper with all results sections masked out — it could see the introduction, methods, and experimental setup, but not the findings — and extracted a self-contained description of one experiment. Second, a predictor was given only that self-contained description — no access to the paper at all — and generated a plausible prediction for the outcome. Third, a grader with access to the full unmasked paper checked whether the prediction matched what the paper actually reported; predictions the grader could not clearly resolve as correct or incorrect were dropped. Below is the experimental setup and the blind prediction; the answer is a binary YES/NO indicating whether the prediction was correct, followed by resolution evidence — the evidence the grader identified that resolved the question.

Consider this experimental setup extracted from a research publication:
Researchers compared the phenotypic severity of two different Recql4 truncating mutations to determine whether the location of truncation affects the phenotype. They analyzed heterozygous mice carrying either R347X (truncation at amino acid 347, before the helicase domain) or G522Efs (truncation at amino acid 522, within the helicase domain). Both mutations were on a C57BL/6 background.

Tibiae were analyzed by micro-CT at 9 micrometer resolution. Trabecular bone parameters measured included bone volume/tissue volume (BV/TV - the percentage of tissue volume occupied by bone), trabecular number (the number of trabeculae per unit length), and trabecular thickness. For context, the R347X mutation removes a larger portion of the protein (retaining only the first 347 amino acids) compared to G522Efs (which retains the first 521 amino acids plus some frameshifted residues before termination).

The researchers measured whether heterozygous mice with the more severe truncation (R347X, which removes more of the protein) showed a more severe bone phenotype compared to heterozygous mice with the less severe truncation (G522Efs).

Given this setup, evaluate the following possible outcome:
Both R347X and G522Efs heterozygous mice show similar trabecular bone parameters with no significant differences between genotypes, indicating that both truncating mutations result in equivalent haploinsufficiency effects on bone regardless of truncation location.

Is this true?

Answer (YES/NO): NO